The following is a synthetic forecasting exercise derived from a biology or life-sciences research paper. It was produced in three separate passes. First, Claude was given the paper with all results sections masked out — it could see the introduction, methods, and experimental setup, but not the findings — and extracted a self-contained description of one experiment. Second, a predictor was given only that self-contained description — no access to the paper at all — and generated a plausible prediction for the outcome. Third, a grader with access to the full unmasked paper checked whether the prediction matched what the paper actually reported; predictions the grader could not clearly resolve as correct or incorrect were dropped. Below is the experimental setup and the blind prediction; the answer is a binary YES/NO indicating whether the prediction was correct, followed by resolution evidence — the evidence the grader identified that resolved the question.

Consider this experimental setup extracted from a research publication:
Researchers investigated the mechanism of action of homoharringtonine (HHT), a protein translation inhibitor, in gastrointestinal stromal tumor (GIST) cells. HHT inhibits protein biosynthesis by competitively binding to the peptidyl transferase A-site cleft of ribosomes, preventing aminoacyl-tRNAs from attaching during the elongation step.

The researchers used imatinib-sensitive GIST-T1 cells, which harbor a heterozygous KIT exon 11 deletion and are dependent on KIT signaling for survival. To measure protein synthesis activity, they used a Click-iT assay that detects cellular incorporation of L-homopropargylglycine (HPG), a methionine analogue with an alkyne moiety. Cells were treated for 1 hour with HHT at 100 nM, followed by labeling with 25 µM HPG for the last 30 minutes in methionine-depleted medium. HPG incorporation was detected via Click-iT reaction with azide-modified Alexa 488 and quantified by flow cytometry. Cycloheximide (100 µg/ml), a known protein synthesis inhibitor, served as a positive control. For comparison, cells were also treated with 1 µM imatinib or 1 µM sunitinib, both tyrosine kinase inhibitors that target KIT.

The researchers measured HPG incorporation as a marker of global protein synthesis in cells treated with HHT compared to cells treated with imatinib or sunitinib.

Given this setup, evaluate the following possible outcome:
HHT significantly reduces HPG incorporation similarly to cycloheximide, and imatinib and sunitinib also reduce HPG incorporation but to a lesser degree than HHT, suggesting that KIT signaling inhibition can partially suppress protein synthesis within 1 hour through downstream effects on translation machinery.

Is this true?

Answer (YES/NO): YES